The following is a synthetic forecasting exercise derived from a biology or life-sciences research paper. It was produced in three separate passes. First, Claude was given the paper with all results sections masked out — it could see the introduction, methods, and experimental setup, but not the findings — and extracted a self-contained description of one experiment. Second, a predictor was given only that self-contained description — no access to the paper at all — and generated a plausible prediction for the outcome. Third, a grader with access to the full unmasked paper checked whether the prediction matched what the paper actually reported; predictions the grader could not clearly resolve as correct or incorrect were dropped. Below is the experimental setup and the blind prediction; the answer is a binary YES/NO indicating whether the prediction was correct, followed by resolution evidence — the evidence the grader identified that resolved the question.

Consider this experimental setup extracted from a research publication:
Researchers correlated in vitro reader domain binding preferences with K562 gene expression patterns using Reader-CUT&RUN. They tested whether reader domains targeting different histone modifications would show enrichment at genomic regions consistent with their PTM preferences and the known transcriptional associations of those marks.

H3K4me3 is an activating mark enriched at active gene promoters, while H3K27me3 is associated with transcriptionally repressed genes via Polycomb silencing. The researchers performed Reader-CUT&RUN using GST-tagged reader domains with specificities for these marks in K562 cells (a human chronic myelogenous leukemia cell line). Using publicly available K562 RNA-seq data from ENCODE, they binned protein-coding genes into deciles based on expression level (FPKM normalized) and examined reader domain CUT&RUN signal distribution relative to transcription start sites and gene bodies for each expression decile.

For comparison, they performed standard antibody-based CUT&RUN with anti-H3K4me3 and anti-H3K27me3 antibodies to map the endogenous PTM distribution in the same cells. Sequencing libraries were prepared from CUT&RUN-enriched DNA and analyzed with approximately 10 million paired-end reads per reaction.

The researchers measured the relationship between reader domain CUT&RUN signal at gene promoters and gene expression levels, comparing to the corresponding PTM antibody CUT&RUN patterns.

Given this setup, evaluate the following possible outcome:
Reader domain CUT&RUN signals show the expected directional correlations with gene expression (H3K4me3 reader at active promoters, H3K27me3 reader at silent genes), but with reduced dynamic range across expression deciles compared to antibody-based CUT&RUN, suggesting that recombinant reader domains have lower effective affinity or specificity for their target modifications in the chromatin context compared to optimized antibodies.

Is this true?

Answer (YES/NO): NO